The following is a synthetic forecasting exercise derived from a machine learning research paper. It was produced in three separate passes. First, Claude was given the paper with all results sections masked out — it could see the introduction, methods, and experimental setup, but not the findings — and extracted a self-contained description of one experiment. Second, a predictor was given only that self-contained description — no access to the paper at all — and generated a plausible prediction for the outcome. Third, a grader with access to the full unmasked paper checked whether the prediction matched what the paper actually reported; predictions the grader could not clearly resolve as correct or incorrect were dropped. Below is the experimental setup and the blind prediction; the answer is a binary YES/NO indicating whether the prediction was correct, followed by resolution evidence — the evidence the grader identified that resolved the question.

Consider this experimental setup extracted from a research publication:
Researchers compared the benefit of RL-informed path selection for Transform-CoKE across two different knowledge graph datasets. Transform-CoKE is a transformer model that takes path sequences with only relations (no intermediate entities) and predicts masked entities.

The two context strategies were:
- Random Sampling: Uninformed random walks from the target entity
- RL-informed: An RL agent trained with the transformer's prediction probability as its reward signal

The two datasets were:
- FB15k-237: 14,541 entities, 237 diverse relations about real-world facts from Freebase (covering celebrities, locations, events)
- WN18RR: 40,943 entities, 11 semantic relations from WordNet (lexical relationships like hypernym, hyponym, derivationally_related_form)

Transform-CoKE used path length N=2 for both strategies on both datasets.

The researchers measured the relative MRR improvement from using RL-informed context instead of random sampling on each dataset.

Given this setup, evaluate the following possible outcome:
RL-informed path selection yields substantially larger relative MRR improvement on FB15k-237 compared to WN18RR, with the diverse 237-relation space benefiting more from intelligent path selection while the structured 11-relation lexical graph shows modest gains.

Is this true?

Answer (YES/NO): NO